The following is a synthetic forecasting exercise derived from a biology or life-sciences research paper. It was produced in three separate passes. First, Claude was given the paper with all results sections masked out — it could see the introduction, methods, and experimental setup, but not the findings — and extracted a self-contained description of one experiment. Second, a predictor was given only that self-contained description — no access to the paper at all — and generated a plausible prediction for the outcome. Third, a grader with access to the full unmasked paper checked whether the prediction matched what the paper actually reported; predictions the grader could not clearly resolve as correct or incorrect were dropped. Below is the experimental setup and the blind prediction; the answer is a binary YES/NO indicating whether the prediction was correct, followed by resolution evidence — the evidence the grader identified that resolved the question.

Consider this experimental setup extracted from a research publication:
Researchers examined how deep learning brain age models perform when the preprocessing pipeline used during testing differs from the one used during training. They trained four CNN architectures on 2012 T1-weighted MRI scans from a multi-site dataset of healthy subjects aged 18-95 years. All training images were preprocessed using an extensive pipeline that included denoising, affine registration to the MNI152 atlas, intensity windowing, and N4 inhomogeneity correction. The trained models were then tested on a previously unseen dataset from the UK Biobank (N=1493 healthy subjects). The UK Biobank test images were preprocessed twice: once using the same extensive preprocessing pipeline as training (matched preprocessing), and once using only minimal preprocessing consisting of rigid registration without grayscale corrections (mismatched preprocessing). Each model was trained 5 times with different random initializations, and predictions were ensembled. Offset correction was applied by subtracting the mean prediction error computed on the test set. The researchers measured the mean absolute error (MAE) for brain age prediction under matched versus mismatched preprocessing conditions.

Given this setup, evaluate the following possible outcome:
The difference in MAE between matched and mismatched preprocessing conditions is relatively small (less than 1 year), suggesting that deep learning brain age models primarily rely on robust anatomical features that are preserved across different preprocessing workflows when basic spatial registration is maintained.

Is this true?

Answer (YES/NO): YES